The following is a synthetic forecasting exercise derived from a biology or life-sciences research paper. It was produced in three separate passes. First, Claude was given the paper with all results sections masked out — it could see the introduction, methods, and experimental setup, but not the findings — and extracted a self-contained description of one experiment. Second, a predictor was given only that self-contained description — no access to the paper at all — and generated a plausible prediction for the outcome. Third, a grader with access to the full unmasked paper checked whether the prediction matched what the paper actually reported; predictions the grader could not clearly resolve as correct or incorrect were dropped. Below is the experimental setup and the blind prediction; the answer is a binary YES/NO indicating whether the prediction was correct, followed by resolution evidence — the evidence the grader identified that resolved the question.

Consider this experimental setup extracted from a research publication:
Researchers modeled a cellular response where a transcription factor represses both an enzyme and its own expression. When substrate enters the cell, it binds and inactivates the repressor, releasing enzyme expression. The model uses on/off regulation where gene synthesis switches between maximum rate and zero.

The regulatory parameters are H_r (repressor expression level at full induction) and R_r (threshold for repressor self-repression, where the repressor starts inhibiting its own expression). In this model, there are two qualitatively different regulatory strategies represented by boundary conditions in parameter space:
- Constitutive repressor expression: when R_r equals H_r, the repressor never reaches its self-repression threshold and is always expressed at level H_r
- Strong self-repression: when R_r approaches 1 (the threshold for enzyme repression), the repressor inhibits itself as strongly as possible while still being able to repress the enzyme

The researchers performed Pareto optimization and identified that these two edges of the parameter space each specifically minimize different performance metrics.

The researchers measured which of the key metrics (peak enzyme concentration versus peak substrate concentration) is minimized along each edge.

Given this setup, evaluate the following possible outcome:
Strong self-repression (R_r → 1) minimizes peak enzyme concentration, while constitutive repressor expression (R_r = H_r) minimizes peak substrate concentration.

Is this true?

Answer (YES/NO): NO